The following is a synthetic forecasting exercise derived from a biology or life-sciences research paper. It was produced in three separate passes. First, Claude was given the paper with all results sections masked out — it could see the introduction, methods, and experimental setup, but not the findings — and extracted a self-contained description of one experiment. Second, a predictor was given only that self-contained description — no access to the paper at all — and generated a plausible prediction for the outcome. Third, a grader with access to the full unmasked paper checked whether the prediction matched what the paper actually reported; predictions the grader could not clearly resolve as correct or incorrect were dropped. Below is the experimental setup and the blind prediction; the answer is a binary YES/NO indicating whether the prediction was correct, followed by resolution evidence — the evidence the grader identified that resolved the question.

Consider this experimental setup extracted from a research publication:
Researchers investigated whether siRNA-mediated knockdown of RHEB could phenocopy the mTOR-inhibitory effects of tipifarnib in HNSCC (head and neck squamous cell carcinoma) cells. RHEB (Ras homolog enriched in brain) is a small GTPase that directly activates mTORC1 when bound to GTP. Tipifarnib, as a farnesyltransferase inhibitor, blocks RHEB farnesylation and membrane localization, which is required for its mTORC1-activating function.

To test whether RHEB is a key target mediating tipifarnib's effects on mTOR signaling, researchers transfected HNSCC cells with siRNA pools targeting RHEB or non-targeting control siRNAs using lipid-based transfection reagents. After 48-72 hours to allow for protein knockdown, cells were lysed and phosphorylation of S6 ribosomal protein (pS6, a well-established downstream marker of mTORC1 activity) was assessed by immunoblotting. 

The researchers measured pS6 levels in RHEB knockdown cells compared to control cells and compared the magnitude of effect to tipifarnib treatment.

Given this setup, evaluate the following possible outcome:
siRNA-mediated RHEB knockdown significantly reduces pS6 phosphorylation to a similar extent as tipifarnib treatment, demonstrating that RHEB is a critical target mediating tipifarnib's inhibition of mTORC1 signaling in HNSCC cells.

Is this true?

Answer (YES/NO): NO